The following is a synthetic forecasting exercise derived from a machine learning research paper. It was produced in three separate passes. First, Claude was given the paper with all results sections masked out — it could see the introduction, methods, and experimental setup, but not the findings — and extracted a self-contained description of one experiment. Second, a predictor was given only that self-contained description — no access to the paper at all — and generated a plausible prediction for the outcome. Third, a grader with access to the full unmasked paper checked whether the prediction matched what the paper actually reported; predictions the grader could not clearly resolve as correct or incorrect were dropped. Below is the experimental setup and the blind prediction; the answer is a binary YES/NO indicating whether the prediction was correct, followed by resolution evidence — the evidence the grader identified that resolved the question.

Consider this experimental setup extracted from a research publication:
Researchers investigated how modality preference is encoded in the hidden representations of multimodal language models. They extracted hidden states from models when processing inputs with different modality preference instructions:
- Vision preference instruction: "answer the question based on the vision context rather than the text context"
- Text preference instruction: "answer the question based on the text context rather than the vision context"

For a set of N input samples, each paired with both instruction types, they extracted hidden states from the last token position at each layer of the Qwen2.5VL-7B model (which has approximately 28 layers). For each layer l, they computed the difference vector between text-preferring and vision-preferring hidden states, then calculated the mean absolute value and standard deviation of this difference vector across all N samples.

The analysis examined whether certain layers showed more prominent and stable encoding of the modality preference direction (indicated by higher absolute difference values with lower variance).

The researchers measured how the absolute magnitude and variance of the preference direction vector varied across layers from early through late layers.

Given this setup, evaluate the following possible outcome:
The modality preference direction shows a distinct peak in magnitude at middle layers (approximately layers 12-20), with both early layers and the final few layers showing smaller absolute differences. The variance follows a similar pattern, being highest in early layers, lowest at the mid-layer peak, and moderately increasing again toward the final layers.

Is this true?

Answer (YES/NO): NO